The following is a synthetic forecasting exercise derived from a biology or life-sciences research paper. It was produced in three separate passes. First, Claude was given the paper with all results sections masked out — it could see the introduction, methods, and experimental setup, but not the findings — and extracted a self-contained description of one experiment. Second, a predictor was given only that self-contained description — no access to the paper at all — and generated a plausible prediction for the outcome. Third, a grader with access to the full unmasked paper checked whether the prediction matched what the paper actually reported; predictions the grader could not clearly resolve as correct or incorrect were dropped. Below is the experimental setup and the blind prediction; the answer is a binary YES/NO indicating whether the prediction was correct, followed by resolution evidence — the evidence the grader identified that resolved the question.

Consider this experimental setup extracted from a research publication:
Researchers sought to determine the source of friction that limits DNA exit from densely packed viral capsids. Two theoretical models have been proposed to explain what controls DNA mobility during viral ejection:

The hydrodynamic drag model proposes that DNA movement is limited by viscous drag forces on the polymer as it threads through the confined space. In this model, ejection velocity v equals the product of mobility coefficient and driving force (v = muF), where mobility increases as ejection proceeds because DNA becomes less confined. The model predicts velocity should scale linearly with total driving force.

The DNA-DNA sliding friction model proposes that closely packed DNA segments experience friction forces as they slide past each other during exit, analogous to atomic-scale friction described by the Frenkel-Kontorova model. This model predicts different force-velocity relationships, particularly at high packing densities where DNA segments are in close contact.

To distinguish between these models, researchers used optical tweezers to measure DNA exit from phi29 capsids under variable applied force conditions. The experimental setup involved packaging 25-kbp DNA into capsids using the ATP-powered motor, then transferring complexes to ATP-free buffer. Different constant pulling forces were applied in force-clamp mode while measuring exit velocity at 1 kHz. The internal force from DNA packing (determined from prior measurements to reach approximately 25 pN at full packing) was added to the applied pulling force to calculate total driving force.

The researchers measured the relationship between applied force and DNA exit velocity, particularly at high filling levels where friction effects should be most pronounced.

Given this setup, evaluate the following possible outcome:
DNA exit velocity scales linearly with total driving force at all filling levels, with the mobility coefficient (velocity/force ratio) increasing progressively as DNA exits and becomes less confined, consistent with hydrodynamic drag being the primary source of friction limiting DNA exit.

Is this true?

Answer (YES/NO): NO